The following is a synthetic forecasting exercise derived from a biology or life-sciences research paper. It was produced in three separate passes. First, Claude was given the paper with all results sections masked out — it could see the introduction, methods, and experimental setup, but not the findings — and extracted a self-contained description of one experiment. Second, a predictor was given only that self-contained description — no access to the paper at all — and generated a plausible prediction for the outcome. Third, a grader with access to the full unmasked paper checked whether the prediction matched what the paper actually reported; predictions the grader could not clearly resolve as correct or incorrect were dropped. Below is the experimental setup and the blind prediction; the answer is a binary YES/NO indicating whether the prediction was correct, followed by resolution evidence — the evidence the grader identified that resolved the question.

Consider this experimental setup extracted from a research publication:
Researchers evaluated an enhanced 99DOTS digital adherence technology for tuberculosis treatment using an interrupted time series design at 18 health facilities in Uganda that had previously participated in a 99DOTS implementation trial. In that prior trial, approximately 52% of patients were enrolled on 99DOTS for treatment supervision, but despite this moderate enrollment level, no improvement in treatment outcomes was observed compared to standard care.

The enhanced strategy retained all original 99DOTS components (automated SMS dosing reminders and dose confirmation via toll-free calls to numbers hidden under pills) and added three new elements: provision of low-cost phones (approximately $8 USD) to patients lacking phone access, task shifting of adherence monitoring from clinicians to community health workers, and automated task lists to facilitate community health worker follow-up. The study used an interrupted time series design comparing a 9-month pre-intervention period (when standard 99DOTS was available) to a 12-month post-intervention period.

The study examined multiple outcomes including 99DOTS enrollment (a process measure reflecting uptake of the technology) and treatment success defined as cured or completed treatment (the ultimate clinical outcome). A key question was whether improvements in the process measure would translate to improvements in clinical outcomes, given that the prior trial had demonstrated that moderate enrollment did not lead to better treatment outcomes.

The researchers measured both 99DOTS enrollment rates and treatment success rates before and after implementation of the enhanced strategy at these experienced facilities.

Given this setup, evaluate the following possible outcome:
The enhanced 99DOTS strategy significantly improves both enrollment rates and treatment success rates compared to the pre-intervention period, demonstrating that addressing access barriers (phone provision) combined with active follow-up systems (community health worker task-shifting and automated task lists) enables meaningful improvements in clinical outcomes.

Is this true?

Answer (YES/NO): NO